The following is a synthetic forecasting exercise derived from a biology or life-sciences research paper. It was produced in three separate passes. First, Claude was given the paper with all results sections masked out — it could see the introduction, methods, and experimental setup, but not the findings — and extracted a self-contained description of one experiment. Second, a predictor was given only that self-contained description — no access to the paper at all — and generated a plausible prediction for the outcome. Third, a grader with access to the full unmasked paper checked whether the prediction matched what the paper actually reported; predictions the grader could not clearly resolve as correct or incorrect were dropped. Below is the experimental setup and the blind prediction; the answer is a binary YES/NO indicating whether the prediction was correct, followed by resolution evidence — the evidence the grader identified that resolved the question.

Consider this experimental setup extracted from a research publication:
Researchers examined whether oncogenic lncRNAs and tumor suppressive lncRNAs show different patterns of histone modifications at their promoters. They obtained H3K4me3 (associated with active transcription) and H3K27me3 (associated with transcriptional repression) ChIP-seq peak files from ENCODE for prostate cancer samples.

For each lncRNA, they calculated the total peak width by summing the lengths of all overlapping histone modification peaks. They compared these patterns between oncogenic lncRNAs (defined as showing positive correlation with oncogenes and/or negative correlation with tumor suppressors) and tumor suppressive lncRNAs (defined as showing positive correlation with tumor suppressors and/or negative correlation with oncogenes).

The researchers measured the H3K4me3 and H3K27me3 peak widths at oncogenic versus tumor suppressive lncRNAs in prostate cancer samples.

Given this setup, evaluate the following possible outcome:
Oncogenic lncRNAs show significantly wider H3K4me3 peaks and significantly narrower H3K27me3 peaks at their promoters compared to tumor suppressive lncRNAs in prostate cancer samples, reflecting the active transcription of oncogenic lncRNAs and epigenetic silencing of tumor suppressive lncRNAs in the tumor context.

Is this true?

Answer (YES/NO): NO